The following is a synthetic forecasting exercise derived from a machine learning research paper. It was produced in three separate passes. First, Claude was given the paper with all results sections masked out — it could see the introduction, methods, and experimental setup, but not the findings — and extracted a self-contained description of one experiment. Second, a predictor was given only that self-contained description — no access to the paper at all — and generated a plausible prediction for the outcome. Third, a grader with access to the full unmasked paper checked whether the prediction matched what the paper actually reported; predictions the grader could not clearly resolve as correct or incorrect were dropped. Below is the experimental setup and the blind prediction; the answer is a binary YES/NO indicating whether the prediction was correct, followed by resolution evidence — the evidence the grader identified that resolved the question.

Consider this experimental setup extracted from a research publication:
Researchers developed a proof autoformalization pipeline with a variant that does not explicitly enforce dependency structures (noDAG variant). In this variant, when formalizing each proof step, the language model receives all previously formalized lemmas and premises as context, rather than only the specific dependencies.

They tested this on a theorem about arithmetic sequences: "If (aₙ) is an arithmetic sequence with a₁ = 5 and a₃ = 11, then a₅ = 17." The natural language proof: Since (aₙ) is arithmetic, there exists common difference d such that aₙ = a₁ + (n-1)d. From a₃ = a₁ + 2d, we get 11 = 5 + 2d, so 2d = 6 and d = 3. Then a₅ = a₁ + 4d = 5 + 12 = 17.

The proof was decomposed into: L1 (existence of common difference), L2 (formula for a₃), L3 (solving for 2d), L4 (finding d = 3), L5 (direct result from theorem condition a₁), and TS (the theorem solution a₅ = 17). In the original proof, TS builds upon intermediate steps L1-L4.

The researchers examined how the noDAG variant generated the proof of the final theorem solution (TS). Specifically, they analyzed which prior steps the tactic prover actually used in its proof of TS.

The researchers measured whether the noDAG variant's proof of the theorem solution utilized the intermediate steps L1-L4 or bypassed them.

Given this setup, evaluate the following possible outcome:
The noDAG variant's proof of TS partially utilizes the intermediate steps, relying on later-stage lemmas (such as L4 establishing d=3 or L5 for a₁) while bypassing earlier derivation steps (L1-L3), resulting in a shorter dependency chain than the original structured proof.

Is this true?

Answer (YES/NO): NO